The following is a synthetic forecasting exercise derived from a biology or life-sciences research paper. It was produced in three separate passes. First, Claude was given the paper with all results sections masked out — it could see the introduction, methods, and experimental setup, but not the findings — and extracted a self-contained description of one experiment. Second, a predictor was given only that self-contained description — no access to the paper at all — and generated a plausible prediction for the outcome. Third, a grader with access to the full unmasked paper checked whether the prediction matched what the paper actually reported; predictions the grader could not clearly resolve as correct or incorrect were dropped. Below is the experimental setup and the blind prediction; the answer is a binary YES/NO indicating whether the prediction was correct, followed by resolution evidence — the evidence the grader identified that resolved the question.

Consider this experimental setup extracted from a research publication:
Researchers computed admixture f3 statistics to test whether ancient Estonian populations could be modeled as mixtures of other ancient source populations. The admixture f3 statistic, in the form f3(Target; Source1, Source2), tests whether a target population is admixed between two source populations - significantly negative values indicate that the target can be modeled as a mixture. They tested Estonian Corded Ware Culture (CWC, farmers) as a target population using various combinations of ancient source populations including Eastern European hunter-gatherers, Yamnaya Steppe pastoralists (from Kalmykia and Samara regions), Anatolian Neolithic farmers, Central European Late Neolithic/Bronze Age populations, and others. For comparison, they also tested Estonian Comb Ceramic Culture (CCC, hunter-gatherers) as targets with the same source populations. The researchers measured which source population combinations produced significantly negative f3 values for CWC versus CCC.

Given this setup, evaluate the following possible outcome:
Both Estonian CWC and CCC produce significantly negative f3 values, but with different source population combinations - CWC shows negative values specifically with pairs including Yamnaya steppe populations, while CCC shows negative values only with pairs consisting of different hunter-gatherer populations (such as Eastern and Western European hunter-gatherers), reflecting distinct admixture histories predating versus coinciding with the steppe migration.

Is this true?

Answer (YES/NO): NO